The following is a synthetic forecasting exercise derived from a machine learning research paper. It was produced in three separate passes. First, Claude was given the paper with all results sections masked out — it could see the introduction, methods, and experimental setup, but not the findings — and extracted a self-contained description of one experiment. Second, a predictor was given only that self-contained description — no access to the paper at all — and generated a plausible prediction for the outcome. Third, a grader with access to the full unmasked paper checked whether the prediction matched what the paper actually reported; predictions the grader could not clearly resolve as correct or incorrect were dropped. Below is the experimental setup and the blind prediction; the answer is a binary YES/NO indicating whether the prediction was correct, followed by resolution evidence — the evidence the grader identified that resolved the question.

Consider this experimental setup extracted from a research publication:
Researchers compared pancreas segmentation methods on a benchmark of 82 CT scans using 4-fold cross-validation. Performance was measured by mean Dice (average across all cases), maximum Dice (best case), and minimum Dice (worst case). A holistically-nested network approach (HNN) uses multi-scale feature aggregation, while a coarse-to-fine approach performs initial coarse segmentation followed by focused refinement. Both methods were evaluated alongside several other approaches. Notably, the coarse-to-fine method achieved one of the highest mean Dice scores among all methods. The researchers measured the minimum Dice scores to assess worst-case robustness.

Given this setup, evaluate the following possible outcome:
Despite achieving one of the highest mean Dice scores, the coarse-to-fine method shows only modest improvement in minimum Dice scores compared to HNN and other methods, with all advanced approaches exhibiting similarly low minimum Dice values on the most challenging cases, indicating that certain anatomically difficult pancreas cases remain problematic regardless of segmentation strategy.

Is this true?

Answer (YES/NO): NO